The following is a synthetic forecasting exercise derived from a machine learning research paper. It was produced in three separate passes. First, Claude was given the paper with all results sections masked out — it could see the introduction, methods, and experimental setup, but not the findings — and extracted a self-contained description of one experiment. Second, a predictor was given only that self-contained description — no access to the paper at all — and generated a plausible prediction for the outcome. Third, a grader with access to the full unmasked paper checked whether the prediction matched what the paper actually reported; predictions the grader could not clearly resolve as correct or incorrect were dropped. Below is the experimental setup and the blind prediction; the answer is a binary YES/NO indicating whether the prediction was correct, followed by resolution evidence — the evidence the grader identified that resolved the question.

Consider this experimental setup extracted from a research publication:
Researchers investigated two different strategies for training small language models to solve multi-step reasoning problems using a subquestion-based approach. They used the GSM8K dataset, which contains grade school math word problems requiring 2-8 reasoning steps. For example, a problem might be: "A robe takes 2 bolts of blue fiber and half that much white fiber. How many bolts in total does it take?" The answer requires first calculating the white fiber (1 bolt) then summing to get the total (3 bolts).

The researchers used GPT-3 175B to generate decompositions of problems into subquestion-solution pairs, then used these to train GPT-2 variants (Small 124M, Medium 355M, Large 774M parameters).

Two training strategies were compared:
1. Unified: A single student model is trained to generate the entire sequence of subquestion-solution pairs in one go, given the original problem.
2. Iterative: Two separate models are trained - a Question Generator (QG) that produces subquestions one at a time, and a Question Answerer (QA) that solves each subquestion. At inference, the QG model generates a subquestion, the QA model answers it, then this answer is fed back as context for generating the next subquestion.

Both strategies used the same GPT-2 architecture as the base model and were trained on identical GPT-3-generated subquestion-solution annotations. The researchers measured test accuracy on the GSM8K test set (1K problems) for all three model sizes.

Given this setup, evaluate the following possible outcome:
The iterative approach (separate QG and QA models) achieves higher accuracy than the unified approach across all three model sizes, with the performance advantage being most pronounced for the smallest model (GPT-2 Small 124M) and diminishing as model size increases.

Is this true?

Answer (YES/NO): NO